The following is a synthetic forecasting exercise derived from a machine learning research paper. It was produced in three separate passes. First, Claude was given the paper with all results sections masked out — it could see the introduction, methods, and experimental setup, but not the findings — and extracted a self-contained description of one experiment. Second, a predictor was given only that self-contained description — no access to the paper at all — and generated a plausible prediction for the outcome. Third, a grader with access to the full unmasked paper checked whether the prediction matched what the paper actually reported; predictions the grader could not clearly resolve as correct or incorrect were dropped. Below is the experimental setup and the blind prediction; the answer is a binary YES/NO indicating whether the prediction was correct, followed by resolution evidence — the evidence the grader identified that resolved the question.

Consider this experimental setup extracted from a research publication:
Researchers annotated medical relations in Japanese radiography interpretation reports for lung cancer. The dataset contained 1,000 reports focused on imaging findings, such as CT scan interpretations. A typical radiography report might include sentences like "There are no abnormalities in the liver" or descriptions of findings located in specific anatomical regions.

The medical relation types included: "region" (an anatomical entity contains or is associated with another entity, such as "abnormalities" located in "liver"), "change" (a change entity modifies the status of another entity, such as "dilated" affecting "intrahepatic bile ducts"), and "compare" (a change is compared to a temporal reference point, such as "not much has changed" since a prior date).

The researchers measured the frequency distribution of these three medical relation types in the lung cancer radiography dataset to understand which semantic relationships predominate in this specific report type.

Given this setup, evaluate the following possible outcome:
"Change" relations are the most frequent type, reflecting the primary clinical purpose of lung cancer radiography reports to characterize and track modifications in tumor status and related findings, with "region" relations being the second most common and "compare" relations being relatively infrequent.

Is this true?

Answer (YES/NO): NO